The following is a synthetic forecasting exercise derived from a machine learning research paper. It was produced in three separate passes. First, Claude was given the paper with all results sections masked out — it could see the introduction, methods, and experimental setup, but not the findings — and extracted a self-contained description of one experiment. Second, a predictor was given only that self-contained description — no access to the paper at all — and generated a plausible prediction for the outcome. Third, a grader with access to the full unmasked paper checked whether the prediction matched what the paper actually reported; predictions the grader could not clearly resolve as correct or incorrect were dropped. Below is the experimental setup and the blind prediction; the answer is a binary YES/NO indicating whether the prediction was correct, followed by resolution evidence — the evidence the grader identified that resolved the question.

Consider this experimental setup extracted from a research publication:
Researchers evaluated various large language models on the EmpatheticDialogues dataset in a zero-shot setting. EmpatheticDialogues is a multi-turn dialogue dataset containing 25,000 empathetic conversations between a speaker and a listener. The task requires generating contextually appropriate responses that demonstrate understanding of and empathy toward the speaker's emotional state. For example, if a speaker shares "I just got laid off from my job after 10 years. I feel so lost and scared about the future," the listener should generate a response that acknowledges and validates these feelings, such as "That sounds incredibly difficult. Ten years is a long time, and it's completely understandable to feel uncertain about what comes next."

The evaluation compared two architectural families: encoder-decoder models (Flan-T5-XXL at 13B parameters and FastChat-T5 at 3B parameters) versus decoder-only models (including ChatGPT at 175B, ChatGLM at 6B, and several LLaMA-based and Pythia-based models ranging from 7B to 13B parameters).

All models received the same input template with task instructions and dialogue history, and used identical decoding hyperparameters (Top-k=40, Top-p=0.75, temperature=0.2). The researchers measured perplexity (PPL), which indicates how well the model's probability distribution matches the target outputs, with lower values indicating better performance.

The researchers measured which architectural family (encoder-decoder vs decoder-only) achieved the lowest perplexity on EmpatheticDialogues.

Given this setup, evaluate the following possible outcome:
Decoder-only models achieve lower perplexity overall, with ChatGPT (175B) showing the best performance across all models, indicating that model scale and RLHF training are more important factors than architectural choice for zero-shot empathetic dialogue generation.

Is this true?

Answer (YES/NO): NO